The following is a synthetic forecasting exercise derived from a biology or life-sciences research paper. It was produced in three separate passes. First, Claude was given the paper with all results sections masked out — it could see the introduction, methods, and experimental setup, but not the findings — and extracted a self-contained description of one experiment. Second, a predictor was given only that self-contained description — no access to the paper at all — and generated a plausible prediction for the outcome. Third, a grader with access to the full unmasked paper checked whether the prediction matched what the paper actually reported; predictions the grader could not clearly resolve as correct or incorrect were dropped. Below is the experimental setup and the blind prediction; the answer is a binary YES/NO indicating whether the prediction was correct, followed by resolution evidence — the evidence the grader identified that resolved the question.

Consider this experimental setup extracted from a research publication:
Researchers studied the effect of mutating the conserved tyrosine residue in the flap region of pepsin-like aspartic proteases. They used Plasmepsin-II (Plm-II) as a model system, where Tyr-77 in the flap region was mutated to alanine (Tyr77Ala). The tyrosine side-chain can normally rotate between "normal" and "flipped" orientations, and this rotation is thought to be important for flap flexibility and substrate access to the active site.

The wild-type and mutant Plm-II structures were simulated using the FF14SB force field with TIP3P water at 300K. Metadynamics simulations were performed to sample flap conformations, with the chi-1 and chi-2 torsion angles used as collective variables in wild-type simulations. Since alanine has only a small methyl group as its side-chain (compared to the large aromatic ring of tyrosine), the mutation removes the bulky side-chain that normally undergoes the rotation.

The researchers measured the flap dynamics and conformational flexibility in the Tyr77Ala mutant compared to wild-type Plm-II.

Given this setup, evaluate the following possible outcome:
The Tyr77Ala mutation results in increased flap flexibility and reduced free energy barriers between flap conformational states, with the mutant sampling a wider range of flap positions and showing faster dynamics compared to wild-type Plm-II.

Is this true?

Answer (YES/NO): NO